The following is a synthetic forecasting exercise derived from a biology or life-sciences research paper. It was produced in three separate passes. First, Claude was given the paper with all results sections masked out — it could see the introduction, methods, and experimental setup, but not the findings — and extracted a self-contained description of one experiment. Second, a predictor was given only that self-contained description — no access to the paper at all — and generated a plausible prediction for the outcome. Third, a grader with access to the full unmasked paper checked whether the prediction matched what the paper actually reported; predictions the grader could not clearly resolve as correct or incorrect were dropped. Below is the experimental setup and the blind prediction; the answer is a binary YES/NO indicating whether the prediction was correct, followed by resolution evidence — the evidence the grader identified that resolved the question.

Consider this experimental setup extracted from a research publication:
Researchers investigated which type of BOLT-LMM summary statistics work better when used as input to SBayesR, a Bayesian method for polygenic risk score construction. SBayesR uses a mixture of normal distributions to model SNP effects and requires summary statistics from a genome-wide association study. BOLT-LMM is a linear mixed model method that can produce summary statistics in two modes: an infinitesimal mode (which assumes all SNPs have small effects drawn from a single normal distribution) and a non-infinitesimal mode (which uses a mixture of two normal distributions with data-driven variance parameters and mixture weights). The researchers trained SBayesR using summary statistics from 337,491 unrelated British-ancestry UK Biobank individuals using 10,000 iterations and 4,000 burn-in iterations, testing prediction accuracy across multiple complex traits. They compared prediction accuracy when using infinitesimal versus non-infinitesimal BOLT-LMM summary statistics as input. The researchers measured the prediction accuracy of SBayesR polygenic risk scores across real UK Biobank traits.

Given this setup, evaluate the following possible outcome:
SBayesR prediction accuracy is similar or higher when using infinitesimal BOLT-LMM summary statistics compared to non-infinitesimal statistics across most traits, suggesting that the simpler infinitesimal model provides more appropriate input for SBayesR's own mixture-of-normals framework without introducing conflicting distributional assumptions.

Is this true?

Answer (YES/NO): YES